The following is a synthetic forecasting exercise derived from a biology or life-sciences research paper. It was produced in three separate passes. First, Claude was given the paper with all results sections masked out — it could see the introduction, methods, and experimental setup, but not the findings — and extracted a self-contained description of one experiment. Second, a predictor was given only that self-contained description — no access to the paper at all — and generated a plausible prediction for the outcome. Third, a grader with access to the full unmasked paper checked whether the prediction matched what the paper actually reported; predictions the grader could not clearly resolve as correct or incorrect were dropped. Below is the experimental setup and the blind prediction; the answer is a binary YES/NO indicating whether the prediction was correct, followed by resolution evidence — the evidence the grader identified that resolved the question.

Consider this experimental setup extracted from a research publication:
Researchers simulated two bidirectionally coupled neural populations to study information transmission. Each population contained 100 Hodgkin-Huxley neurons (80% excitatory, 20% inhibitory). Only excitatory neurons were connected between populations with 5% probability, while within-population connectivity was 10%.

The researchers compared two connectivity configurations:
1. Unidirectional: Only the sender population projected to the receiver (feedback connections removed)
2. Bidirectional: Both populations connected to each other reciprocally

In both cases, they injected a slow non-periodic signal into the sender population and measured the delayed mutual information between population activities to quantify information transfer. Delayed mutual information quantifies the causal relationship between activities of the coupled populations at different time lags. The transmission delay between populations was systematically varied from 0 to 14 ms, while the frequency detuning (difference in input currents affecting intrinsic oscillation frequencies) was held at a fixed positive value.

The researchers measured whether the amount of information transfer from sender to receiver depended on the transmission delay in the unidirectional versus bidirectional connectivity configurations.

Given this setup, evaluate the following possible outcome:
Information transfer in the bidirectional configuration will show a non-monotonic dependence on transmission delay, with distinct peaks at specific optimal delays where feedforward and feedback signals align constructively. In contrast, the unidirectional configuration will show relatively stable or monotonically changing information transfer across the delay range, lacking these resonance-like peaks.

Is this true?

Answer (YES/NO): YES